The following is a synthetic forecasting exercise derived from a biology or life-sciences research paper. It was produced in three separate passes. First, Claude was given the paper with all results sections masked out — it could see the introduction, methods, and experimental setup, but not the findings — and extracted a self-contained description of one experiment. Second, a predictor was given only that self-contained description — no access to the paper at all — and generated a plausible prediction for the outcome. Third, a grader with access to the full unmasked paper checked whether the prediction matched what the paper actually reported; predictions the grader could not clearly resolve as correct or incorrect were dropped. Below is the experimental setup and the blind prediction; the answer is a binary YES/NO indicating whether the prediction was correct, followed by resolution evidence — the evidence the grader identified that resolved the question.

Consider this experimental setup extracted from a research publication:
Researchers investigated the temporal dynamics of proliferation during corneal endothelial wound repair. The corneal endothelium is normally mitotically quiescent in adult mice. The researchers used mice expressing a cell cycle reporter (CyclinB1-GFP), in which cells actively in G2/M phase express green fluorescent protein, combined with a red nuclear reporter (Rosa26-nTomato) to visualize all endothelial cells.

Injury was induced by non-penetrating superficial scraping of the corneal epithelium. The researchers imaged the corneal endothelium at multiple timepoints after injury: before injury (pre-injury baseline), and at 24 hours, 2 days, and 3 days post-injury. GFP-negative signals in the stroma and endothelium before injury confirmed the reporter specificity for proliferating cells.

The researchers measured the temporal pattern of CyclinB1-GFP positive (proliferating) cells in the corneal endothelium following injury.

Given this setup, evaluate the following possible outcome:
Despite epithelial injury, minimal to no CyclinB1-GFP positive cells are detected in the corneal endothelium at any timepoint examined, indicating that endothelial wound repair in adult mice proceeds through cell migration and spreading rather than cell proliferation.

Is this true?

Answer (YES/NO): NO